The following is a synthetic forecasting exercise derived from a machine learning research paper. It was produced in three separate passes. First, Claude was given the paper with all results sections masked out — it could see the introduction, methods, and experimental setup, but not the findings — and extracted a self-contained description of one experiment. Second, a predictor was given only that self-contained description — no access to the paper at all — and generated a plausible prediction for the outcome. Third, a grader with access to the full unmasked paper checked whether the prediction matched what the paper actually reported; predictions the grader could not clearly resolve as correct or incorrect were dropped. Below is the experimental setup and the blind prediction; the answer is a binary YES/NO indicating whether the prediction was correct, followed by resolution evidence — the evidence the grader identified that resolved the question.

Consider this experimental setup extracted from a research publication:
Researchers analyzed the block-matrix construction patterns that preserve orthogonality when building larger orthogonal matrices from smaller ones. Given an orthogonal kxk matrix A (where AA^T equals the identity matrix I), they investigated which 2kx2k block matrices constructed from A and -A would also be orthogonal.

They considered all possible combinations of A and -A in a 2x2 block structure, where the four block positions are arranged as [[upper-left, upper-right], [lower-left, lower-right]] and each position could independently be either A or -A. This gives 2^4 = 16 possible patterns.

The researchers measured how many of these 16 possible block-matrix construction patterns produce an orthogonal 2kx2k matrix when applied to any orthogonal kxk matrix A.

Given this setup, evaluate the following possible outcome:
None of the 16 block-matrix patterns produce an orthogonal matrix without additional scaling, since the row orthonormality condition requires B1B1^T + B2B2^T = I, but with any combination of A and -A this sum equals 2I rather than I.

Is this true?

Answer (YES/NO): NO